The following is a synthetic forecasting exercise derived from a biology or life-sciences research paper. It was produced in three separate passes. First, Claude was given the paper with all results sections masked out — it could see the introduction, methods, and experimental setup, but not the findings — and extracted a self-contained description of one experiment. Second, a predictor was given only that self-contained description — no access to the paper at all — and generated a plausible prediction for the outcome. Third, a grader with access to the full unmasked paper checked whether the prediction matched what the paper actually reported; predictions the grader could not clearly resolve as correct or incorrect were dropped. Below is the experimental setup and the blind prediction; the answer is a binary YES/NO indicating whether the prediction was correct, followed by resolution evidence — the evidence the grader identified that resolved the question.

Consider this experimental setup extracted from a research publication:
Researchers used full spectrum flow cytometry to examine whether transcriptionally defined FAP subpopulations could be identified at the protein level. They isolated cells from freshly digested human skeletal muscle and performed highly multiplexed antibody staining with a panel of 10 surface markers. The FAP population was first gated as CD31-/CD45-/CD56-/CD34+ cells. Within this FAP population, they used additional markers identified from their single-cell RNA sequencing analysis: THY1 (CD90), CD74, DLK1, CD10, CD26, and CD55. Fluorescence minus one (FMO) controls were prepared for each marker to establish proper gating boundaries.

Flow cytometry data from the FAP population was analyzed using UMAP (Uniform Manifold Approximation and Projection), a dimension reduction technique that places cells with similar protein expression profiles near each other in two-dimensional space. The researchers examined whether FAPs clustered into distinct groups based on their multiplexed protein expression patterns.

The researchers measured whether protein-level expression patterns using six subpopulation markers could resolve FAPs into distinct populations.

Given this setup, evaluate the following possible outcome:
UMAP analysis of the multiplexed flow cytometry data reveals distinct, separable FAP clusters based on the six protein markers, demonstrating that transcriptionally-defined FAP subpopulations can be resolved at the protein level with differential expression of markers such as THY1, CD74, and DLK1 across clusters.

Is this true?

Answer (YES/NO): YES